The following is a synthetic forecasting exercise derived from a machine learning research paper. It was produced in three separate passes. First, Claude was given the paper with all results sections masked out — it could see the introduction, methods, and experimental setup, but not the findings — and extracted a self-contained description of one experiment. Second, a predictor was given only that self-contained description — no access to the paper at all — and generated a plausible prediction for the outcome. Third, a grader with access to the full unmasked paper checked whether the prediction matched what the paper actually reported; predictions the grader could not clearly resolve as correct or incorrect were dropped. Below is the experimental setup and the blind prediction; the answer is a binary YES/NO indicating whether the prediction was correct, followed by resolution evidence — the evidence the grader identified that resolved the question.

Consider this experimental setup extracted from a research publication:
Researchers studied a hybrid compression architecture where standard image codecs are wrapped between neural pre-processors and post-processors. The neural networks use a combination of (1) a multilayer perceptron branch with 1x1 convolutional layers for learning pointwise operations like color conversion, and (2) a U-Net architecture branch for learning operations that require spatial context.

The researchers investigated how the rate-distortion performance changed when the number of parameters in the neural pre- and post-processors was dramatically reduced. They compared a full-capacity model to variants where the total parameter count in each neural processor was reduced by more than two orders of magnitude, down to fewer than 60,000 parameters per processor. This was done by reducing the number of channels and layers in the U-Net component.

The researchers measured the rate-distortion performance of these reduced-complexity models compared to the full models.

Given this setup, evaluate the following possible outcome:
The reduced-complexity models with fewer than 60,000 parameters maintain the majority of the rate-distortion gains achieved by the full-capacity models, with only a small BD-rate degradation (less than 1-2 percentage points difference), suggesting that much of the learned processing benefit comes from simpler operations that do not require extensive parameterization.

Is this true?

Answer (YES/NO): NO